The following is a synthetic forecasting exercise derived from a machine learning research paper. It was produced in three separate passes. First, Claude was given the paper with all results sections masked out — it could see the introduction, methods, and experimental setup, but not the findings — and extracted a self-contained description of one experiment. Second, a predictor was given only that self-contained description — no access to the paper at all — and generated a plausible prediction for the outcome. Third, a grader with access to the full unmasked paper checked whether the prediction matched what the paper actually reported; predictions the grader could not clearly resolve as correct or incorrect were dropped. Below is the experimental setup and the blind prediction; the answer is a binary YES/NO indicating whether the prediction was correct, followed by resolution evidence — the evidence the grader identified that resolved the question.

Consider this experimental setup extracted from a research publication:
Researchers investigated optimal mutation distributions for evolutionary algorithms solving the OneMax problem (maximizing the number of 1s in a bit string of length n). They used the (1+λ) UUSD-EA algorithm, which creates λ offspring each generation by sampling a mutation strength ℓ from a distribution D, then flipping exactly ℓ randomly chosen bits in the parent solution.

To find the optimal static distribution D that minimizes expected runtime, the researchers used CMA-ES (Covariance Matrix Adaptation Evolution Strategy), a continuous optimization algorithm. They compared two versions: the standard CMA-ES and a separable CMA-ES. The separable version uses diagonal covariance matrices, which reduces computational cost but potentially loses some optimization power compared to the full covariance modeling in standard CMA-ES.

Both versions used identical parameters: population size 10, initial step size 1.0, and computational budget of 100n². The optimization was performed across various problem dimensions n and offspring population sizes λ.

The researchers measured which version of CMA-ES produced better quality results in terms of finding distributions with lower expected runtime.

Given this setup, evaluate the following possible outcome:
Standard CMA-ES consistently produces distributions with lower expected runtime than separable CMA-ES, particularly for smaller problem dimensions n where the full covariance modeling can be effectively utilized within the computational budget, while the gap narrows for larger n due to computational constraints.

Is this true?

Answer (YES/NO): NO